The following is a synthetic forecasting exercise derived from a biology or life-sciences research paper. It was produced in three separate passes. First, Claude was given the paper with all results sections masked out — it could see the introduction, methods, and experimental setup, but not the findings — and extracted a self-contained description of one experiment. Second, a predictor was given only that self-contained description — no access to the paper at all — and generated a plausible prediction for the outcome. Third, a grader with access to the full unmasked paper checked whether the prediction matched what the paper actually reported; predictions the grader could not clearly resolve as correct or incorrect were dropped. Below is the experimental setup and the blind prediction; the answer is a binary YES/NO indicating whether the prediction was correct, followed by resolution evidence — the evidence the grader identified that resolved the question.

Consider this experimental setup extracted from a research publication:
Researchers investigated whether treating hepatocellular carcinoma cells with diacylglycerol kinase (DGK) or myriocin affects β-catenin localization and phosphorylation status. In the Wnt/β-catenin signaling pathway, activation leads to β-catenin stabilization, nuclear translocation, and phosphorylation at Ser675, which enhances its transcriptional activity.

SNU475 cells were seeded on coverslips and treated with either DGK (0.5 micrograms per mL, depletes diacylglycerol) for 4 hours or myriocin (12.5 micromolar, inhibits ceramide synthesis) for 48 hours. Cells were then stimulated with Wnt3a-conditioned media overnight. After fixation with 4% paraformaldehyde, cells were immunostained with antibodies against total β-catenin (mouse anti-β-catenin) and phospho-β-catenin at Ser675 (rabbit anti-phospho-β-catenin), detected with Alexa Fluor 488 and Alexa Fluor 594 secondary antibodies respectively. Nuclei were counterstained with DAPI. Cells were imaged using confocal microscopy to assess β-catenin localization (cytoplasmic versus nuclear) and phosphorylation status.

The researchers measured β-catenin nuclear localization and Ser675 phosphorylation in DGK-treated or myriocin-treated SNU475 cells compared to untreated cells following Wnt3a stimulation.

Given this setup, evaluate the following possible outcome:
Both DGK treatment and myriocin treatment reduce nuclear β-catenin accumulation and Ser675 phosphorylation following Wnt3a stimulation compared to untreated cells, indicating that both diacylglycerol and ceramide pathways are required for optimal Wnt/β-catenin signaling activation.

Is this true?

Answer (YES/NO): YES